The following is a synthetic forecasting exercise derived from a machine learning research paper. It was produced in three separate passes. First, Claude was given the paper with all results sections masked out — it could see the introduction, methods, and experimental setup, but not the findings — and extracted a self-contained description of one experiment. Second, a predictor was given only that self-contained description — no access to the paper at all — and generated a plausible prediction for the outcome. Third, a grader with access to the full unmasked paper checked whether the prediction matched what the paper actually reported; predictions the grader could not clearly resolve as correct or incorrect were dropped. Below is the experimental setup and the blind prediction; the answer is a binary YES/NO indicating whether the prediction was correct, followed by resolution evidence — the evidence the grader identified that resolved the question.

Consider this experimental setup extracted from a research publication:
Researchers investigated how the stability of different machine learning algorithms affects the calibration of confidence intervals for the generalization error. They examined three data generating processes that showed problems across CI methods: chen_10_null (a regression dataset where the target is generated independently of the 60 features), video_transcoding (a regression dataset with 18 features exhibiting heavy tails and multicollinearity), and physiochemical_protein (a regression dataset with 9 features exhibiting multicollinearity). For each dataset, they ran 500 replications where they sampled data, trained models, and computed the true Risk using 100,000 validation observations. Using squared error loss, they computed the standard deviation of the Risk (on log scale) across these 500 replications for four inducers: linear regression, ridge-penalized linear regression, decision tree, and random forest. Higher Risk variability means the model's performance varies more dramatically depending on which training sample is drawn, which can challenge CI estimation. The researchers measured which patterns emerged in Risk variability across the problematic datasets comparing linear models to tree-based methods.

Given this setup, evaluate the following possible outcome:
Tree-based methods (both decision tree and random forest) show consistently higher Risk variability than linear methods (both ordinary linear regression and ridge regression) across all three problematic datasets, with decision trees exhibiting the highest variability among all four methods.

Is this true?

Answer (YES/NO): NO